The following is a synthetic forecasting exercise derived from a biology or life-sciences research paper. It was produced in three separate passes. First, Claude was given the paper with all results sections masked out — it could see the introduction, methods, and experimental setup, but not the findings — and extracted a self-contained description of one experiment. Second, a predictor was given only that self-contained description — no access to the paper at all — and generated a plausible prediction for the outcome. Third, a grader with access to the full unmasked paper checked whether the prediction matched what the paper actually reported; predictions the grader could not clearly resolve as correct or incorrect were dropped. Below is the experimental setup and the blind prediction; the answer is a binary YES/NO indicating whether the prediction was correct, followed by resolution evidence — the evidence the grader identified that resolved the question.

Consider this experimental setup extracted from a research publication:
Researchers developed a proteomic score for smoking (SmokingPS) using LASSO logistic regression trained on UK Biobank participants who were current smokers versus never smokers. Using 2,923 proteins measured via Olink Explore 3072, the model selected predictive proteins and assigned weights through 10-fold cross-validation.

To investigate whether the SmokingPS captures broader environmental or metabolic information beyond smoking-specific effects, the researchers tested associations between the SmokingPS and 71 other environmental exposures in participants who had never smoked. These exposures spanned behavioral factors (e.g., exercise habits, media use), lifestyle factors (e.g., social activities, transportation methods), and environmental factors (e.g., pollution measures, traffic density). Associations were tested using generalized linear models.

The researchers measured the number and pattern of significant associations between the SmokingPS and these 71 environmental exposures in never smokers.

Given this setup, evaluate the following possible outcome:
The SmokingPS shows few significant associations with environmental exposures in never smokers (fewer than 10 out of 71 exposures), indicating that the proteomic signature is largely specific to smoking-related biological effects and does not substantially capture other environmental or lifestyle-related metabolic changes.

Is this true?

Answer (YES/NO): YES